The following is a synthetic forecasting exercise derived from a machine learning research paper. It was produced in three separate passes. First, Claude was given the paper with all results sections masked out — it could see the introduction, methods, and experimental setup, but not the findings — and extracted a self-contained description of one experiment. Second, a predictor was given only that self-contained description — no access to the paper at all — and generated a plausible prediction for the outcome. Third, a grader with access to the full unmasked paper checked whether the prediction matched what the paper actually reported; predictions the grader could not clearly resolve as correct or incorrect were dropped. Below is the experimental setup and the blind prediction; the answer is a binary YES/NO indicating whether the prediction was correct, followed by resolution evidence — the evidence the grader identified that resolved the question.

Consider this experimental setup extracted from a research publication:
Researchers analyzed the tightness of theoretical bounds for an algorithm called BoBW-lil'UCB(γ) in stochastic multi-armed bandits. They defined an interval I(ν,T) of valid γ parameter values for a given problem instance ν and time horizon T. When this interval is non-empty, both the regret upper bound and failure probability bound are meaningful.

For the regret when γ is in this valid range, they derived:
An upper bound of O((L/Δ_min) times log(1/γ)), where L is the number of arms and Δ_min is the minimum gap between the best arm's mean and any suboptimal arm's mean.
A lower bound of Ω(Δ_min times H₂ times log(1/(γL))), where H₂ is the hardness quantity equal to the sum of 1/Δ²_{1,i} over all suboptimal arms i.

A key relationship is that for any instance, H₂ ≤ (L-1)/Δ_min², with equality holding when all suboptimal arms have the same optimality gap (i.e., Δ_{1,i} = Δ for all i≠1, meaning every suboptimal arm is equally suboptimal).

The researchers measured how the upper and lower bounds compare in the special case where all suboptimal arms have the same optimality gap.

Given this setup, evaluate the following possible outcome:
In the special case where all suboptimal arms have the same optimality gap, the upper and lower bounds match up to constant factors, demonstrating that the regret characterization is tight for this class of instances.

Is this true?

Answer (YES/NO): NO